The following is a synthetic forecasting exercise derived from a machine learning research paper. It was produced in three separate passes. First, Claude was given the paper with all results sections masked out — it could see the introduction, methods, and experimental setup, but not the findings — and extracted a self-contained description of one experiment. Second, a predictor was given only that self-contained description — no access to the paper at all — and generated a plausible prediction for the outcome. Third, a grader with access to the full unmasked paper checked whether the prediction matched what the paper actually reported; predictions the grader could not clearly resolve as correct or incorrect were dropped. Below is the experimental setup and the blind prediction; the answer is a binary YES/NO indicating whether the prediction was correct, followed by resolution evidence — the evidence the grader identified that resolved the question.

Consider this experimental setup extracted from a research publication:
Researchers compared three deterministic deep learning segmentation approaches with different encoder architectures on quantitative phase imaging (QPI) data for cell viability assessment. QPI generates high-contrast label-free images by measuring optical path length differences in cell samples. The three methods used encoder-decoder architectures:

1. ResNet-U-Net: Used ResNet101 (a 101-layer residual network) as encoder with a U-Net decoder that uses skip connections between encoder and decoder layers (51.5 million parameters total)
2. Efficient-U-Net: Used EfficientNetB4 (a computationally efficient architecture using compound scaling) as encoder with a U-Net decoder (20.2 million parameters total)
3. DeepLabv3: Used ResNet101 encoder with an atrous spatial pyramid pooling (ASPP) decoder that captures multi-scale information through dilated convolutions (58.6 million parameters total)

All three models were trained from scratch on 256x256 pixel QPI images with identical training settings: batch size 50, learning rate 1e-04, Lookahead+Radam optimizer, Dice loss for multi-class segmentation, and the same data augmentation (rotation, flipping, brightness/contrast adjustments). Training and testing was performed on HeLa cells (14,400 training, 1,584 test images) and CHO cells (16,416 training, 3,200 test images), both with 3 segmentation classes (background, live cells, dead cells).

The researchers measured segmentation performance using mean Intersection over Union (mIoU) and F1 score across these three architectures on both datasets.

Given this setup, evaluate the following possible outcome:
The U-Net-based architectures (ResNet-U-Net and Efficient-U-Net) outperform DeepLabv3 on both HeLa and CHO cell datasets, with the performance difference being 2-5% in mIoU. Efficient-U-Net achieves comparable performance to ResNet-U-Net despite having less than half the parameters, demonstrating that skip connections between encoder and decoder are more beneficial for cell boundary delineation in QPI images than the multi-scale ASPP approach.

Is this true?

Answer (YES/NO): NO